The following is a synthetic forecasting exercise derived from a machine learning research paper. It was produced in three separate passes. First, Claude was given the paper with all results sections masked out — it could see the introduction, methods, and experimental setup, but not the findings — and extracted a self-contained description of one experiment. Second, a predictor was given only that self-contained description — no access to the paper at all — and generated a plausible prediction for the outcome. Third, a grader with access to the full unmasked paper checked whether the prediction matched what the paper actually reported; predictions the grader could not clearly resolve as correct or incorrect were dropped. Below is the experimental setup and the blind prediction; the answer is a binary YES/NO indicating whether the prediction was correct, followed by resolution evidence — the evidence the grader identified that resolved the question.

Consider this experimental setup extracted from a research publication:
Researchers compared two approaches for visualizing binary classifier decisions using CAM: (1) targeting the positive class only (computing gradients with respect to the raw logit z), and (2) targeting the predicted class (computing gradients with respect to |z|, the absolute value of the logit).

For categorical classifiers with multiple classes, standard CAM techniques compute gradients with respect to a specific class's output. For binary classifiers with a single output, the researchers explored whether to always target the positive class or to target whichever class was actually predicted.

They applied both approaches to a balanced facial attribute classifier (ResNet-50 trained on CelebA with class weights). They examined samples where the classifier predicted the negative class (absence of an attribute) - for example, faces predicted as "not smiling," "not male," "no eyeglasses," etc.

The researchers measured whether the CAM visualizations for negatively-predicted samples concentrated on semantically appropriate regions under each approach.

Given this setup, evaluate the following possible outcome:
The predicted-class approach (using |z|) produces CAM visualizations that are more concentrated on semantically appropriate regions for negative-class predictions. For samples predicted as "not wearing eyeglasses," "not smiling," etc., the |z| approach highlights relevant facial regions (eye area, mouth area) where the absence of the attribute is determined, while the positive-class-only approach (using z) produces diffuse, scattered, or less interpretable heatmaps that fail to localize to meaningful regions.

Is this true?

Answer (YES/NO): YES